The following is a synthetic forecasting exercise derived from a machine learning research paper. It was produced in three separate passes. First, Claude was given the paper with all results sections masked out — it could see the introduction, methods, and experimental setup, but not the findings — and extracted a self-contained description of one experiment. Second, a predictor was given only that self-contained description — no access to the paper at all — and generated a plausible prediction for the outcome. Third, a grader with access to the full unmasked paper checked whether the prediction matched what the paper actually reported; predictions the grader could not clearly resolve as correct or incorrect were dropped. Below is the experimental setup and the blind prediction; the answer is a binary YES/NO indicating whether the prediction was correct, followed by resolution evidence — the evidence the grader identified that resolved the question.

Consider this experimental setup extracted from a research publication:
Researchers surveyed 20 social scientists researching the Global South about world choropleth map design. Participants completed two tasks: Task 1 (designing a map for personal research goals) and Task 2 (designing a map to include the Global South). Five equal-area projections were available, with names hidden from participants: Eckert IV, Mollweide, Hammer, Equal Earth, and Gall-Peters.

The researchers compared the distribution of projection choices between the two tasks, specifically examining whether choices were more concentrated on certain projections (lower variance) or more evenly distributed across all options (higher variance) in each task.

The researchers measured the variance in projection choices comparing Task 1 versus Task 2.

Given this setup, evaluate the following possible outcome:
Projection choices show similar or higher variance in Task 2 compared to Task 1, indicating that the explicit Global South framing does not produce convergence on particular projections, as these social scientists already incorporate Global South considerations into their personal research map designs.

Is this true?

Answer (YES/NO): YES